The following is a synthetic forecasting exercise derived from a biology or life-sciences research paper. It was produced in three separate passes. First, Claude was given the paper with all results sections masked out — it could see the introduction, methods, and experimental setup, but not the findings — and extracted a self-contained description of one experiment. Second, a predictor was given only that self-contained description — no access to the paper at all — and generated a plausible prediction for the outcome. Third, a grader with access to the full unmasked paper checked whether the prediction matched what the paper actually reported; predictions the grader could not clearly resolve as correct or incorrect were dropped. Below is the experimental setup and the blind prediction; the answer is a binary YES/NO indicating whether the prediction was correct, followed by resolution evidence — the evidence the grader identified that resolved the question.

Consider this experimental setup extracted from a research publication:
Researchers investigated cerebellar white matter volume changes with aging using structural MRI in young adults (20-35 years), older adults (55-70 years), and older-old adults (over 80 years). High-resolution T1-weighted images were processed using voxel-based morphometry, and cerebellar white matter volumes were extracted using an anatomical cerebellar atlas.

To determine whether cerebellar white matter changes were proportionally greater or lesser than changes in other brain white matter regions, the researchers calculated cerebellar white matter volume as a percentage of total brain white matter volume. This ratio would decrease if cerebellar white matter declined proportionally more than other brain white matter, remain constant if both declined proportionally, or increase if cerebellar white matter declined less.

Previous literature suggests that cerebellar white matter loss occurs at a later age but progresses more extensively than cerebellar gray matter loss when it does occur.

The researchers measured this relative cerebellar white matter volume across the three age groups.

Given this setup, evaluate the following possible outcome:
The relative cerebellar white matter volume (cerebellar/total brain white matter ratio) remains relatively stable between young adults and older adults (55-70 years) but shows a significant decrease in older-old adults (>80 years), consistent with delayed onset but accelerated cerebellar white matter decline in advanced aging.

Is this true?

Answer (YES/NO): NO